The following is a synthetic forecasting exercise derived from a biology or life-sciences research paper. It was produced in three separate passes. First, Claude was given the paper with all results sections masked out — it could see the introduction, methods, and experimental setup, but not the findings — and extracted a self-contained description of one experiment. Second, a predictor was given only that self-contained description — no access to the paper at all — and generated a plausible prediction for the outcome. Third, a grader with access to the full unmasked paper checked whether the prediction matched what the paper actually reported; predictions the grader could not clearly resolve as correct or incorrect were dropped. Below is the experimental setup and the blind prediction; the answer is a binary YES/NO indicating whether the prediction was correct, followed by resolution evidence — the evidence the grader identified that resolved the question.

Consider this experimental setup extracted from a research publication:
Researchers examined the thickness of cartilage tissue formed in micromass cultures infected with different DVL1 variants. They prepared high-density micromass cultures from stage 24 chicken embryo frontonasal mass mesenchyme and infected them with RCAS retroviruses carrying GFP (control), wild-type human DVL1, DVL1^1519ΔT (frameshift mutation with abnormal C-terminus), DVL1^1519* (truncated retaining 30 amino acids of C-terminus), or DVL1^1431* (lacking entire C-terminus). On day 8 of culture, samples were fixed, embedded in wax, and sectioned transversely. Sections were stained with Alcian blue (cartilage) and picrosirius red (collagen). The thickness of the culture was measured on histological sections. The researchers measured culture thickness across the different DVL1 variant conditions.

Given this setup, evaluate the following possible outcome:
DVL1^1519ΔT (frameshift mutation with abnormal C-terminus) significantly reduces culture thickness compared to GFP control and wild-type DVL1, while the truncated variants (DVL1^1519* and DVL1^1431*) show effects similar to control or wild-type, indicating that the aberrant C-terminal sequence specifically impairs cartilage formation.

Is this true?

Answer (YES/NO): NO